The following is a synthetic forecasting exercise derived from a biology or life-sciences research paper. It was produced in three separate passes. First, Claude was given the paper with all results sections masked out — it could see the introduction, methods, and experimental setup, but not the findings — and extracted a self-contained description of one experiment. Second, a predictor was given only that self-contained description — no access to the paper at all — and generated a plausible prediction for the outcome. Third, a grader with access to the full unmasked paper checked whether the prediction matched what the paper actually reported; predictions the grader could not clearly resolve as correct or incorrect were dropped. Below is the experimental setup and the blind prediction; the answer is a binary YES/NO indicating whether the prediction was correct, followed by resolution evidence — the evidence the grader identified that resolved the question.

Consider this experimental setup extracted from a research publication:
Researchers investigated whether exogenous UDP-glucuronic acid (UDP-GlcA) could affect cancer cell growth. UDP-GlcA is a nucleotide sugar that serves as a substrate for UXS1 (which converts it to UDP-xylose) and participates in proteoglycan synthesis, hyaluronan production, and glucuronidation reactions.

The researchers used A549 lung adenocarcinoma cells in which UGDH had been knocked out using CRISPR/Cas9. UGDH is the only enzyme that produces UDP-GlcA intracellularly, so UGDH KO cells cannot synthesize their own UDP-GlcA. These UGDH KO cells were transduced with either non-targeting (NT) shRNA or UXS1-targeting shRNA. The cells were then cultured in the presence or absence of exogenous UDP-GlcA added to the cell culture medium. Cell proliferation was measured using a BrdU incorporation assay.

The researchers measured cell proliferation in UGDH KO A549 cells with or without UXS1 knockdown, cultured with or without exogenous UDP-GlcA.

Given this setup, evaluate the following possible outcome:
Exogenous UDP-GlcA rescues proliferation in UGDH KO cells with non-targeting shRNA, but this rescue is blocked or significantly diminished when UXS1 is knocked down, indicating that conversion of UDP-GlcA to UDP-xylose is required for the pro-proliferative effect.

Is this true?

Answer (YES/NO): NO